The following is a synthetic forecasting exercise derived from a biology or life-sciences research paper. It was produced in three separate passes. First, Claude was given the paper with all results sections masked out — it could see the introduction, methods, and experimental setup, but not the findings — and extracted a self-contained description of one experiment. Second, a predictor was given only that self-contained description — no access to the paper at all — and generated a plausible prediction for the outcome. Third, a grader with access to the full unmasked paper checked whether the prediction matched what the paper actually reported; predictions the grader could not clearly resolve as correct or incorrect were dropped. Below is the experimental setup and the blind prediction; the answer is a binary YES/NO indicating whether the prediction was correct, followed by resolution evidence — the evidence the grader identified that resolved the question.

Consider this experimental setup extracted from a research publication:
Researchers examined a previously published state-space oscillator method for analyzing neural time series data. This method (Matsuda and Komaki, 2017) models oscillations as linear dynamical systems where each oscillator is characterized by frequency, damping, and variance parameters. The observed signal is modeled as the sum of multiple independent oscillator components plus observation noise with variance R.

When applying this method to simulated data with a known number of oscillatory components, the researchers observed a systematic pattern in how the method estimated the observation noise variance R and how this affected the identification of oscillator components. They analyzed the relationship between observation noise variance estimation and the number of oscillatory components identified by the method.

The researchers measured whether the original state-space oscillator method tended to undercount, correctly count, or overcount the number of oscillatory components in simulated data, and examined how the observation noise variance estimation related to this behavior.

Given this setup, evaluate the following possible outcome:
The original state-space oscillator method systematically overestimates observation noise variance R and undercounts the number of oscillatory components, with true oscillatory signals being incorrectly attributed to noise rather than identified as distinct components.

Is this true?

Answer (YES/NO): NO